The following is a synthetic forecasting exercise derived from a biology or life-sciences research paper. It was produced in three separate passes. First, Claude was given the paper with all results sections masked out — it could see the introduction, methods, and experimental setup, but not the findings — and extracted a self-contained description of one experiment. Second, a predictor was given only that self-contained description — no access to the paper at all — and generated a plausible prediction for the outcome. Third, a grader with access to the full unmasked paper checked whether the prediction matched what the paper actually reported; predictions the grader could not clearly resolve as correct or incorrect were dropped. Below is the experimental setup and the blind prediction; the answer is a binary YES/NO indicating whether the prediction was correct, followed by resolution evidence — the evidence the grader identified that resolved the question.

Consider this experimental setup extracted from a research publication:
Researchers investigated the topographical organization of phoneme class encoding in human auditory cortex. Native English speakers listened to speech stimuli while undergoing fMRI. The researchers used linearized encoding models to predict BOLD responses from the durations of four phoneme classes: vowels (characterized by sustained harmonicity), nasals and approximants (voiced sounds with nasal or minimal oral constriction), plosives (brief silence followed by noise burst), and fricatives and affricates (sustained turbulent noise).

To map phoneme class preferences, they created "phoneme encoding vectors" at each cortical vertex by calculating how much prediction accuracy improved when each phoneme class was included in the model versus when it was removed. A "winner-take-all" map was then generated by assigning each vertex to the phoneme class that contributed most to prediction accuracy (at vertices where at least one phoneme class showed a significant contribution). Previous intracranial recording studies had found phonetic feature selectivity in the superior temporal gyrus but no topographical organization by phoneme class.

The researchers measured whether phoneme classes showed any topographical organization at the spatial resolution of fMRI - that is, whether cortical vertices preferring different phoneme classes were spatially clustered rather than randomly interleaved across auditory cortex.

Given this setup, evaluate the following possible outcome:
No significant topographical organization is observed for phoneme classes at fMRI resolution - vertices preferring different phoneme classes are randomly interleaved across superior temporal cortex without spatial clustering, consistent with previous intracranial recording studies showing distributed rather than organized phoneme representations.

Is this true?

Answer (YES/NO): NO